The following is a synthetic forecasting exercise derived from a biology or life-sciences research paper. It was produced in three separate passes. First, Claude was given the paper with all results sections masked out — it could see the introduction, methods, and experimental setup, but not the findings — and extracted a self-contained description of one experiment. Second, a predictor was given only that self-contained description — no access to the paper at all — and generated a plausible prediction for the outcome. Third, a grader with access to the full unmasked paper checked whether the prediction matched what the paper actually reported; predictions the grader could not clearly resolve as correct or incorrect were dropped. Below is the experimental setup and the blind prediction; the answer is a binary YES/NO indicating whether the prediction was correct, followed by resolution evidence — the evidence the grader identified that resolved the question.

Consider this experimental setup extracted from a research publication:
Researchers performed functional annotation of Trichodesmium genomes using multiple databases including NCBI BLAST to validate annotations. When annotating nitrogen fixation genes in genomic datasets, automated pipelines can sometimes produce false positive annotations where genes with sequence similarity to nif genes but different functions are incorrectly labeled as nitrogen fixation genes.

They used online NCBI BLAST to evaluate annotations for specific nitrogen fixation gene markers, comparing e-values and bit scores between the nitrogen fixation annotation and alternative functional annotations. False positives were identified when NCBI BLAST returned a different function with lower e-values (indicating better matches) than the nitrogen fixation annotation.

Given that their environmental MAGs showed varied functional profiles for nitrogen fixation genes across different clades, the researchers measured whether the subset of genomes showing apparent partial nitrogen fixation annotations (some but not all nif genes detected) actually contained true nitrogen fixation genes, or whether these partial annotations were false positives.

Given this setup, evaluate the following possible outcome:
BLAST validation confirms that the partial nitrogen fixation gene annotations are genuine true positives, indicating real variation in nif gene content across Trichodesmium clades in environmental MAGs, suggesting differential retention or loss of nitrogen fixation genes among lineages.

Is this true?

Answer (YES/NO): NO